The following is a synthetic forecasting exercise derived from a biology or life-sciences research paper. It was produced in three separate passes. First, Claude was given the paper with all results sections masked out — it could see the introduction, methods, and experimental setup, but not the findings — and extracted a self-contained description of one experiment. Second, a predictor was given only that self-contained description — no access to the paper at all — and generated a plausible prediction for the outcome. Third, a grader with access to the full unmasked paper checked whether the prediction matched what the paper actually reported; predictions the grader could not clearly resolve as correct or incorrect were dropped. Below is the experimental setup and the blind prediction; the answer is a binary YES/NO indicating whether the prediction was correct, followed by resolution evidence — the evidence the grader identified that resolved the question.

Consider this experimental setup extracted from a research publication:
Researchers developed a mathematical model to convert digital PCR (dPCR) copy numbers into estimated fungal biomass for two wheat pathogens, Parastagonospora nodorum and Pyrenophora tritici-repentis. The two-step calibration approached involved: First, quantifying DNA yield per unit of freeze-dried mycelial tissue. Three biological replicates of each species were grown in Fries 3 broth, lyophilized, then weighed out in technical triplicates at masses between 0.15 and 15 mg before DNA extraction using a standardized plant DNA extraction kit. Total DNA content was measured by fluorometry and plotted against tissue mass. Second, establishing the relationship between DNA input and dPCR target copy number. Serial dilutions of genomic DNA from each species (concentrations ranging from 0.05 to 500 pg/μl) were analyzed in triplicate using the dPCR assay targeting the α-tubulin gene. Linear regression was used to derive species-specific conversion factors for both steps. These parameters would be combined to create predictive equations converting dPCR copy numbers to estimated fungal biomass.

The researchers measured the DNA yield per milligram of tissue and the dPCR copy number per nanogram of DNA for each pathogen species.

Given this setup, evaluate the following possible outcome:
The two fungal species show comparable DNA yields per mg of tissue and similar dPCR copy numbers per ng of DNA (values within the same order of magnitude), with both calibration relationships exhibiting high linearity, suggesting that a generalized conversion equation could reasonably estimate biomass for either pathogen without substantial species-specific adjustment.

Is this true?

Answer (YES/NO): NO